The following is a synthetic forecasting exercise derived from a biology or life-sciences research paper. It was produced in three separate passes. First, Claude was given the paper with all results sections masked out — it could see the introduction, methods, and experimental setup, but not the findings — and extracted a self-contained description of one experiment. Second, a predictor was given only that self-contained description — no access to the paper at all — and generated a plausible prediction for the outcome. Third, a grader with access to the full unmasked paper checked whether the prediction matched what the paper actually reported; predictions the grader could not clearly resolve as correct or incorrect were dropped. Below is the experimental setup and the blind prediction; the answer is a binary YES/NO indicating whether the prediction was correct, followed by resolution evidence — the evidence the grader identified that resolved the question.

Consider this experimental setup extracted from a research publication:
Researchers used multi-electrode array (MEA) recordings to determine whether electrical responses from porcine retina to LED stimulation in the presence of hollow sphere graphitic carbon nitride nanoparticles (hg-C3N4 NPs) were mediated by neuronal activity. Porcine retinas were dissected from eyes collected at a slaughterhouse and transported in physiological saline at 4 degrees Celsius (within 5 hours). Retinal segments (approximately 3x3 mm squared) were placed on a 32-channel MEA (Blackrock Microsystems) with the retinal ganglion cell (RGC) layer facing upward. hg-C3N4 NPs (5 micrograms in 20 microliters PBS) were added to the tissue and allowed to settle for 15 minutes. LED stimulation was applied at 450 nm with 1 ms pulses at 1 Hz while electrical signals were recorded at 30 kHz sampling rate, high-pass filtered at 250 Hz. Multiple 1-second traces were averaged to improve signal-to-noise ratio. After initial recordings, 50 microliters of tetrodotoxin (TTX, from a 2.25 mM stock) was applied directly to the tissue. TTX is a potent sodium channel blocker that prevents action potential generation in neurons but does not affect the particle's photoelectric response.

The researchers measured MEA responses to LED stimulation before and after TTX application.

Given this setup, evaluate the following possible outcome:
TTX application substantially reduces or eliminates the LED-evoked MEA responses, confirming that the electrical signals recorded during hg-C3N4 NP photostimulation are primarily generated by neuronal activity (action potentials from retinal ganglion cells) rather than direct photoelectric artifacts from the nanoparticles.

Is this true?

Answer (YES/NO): YES